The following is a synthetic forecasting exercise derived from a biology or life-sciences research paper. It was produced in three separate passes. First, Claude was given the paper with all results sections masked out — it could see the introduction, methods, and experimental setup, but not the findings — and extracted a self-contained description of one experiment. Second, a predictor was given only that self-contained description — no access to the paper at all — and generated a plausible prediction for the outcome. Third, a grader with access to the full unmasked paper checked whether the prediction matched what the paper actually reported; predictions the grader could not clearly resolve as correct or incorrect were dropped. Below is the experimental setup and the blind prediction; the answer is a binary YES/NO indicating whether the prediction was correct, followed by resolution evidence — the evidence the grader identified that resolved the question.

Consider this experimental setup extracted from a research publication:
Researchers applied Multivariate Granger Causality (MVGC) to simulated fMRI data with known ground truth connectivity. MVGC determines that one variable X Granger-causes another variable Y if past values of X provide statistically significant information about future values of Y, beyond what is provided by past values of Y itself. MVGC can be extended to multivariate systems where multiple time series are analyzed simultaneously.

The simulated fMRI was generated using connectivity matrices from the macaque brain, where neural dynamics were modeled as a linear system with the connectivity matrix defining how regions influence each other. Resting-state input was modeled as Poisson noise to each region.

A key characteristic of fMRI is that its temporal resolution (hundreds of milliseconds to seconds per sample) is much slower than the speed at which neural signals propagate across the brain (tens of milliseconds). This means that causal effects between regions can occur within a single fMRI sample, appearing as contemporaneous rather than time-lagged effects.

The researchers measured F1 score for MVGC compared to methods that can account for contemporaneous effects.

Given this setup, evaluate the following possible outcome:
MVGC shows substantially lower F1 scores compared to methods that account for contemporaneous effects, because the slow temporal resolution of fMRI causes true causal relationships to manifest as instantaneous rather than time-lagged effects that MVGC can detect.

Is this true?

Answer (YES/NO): YES